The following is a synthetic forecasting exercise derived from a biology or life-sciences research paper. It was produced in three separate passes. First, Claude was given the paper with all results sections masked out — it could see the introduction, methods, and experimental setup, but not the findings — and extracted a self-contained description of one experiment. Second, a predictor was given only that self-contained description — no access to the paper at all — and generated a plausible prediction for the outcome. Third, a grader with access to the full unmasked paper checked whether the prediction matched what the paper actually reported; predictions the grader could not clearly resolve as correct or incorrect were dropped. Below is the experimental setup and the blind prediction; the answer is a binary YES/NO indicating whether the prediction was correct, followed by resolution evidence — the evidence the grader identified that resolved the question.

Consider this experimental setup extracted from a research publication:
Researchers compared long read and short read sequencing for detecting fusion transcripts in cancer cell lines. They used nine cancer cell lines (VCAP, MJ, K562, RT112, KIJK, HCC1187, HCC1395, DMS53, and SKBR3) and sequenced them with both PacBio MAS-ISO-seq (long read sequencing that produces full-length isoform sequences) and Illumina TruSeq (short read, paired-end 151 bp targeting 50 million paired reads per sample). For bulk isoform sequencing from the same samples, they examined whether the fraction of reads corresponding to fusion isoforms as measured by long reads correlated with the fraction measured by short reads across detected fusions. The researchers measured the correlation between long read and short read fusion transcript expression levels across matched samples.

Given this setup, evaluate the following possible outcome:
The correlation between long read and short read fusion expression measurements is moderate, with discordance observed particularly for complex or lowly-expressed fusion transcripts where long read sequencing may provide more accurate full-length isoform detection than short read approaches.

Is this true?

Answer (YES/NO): YES